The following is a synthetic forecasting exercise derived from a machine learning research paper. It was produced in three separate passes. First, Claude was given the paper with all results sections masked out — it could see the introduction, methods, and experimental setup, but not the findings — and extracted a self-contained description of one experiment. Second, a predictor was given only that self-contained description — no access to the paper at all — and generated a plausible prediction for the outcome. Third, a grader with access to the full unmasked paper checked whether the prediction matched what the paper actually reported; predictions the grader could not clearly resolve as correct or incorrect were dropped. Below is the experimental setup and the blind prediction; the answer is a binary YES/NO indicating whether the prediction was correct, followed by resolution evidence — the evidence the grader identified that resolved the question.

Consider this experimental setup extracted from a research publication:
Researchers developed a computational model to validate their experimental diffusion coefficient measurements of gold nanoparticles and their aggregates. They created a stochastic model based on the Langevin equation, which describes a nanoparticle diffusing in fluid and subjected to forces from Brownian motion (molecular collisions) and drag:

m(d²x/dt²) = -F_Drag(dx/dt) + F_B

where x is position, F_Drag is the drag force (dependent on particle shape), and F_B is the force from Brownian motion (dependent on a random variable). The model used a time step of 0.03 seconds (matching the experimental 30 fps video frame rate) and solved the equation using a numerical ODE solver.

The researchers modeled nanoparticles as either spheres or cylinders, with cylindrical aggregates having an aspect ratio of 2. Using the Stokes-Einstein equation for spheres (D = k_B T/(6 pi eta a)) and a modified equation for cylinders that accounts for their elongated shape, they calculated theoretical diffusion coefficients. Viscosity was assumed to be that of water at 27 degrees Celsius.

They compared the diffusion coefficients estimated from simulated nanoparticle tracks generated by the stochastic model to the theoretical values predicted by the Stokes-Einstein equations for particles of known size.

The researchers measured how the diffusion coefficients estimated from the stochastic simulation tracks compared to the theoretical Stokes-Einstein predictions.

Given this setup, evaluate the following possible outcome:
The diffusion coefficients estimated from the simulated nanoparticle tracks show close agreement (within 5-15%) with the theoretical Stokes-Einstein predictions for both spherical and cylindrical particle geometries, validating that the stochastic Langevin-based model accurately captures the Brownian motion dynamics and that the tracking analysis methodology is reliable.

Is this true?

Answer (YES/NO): NO